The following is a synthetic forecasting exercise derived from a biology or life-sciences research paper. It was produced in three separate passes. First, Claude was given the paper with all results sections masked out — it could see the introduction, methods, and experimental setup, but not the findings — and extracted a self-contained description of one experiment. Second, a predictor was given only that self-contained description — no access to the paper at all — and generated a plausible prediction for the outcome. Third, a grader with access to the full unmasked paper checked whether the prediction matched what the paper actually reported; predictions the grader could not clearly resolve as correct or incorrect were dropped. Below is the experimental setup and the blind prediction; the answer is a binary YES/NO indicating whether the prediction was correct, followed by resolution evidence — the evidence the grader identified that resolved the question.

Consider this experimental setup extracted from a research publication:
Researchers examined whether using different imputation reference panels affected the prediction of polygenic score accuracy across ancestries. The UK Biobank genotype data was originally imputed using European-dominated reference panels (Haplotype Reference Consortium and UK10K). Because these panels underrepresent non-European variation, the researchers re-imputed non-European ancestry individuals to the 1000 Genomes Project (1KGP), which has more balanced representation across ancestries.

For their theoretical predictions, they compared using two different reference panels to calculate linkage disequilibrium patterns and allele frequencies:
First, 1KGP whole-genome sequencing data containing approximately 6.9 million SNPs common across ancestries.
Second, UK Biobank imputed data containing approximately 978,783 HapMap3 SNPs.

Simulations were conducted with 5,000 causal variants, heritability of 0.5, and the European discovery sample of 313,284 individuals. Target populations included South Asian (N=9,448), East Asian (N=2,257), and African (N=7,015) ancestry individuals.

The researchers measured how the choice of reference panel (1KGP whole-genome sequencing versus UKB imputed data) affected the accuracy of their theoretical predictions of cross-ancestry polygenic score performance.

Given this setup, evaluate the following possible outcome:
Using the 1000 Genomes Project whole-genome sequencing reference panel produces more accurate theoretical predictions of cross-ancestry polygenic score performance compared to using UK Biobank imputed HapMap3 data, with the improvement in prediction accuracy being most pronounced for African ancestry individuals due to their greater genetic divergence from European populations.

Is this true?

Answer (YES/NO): NO